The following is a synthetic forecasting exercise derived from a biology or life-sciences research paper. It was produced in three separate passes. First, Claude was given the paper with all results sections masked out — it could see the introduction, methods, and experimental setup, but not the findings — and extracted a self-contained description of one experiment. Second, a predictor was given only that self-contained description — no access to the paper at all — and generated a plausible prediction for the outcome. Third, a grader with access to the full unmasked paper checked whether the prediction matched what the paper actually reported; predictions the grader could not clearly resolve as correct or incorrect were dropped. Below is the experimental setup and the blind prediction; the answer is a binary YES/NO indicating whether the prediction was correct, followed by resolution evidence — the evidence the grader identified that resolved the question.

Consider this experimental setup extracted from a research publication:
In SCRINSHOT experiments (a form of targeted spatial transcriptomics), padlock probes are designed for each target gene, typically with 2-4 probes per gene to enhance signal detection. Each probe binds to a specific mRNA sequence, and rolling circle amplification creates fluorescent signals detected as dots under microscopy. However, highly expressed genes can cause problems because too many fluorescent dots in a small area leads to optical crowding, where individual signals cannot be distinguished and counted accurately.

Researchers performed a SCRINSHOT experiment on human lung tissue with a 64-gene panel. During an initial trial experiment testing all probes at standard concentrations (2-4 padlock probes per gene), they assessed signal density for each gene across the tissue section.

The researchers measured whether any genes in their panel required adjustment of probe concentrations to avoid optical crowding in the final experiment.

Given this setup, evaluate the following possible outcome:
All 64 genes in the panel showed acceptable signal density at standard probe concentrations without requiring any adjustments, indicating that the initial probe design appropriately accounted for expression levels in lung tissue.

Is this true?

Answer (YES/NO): NO